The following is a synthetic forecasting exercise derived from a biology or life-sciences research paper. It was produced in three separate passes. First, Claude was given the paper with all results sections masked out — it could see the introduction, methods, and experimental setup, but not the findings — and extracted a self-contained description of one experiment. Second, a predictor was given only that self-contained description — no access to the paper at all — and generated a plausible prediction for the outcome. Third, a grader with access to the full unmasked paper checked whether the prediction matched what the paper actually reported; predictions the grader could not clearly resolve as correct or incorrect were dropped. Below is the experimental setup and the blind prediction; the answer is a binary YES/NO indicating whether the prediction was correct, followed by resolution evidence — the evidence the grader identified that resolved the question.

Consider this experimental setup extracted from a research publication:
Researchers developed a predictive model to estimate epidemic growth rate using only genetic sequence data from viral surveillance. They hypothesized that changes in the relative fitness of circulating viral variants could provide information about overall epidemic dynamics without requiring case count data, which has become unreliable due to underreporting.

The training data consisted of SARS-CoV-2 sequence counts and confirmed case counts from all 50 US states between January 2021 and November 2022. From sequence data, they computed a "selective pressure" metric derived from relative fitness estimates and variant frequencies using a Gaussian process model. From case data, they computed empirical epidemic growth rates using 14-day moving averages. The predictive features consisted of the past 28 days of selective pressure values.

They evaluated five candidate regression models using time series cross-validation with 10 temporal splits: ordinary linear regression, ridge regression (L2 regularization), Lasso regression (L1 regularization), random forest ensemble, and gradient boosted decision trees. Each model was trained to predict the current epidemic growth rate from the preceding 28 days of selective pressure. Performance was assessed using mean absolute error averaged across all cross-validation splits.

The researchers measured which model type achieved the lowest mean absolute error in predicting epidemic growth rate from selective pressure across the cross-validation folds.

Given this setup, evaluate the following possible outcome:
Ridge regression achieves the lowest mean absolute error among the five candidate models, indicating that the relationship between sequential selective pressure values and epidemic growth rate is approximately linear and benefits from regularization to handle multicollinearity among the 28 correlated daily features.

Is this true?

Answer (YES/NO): NO